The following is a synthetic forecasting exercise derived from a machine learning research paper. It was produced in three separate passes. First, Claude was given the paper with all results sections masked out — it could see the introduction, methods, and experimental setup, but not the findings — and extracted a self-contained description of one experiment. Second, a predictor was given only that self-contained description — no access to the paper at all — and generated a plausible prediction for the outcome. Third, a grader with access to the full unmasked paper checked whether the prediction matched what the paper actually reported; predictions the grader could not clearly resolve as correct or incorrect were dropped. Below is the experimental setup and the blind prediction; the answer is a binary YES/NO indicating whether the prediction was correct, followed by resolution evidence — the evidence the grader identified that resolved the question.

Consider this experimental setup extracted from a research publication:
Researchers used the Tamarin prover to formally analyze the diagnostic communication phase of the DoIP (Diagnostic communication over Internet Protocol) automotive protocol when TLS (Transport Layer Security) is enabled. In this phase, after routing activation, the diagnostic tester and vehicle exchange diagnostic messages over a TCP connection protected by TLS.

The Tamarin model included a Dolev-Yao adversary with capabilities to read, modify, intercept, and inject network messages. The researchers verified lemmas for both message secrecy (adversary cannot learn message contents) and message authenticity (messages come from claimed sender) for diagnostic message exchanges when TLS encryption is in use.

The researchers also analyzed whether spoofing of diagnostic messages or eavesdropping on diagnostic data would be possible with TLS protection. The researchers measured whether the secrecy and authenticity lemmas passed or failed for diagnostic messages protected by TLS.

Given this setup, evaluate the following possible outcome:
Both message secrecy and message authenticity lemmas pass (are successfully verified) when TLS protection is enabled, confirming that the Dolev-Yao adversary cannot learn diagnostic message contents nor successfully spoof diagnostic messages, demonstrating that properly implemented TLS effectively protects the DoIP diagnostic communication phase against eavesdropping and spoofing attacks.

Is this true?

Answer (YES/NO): YES